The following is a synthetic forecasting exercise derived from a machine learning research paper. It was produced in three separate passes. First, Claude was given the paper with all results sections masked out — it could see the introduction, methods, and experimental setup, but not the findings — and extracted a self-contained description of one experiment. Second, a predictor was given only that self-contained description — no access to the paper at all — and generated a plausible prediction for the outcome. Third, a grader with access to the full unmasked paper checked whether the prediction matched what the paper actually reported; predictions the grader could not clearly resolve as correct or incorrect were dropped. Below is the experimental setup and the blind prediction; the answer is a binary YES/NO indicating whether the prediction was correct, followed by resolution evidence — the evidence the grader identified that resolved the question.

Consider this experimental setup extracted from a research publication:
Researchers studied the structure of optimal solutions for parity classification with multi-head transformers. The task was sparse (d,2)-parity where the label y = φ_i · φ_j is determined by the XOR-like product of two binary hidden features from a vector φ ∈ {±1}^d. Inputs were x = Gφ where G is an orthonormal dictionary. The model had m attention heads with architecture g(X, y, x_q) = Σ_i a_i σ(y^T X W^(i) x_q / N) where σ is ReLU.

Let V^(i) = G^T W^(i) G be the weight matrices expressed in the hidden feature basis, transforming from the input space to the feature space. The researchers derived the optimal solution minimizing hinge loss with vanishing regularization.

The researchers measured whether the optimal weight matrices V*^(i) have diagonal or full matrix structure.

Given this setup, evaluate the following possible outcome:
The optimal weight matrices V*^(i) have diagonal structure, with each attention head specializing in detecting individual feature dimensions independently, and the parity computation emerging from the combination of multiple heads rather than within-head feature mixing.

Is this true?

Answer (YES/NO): YES